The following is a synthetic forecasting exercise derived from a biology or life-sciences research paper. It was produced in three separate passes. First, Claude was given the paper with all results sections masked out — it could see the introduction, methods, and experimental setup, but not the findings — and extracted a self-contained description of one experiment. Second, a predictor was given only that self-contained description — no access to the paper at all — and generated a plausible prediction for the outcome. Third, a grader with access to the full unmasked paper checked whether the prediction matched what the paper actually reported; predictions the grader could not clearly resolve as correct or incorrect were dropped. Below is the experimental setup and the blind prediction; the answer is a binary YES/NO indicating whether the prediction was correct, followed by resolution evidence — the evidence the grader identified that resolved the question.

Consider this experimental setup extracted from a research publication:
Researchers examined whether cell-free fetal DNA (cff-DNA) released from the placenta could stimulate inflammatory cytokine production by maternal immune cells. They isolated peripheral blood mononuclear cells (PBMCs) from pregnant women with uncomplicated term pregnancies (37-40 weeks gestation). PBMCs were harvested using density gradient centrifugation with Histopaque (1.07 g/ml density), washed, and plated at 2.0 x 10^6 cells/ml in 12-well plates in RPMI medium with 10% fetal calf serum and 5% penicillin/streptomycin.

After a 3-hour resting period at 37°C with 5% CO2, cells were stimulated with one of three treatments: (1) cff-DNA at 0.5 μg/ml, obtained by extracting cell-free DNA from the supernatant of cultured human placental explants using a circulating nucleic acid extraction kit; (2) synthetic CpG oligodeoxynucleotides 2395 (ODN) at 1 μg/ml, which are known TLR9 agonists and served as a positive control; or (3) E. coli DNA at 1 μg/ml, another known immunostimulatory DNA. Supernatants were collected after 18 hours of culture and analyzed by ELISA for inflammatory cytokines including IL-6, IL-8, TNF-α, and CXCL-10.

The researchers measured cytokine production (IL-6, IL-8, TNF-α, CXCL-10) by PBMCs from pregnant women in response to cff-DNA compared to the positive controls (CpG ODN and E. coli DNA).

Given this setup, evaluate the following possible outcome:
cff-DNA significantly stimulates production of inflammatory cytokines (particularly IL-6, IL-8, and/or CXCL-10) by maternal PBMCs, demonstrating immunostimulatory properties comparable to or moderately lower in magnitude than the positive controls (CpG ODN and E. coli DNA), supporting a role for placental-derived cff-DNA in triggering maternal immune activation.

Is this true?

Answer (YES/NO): NO